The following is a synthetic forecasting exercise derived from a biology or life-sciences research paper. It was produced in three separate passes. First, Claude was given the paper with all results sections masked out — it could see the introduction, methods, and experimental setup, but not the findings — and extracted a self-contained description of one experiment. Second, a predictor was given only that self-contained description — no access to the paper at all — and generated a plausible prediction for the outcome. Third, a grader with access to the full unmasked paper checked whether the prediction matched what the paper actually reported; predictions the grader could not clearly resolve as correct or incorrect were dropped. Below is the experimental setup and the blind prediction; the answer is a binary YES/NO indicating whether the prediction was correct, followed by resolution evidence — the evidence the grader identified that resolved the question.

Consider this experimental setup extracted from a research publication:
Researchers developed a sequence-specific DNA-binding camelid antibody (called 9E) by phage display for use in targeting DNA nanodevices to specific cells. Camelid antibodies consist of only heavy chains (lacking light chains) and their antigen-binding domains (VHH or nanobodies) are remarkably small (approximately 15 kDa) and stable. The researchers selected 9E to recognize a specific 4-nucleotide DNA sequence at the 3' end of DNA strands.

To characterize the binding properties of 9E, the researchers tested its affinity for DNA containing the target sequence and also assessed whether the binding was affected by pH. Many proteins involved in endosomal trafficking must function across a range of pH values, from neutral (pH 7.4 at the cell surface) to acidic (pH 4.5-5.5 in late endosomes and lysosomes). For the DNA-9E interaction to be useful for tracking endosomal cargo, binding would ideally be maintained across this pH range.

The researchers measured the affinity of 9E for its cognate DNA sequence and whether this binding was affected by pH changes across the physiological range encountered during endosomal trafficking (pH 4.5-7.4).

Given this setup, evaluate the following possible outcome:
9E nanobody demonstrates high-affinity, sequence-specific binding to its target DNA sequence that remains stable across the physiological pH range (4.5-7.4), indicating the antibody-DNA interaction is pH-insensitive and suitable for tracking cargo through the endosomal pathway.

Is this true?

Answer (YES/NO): YES